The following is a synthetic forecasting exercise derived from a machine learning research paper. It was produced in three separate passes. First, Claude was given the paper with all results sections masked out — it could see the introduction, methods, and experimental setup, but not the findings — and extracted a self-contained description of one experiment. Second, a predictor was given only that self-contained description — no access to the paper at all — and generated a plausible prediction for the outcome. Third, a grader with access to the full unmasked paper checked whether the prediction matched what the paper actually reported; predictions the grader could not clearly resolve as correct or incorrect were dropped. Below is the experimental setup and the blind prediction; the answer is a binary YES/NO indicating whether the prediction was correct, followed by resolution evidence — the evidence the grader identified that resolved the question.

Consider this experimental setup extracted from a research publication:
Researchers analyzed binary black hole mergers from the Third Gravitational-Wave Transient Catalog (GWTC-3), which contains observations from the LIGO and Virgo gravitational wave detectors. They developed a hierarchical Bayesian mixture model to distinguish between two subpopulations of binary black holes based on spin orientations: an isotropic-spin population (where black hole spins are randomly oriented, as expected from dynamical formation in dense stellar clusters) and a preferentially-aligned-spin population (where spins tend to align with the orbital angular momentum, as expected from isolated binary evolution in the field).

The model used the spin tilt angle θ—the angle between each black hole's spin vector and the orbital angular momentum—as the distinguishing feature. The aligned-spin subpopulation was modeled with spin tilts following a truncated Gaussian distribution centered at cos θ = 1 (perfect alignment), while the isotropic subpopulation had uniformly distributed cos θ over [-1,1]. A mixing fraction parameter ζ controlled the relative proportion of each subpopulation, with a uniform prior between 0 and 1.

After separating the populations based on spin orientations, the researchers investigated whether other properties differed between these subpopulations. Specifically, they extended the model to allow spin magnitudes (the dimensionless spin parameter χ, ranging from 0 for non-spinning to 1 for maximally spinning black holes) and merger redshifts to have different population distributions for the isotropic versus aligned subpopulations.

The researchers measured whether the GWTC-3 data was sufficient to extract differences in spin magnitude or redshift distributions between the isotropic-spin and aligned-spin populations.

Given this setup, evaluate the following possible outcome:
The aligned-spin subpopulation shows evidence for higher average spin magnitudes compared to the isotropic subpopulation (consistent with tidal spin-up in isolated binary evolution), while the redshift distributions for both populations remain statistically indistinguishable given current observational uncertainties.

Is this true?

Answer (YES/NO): NO